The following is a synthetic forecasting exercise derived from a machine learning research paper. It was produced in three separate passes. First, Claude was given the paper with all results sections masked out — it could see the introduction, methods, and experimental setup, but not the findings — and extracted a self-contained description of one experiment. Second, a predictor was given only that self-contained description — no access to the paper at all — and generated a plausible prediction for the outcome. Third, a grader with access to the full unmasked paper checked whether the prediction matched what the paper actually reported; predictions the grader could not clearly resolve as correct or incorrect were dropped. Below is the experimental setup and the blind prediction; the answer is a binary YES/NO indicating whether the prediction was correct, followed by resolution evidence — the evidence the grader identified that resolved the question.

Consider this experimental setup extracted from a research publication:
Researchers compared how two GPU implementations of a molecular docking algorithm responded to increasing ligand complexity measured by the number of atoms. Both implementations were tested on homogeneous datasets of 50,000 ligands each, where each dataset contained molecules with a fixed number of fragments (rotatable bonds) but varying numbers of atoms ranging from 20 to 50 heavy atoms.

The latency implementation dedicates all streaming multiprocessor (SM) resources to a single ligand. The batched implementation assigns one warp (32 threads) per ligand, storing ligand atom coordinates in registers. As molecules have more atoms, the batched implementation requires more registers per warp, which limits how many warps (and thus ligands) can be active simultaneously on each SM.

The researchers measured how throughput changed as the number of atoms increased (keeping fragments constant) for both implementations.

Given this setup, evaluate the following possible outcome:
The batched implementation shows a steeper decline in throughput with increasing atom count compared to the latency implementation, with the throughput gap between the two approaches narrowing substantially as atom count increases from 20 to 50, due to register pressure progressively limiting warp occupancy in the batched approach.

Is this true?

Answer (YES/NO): YES